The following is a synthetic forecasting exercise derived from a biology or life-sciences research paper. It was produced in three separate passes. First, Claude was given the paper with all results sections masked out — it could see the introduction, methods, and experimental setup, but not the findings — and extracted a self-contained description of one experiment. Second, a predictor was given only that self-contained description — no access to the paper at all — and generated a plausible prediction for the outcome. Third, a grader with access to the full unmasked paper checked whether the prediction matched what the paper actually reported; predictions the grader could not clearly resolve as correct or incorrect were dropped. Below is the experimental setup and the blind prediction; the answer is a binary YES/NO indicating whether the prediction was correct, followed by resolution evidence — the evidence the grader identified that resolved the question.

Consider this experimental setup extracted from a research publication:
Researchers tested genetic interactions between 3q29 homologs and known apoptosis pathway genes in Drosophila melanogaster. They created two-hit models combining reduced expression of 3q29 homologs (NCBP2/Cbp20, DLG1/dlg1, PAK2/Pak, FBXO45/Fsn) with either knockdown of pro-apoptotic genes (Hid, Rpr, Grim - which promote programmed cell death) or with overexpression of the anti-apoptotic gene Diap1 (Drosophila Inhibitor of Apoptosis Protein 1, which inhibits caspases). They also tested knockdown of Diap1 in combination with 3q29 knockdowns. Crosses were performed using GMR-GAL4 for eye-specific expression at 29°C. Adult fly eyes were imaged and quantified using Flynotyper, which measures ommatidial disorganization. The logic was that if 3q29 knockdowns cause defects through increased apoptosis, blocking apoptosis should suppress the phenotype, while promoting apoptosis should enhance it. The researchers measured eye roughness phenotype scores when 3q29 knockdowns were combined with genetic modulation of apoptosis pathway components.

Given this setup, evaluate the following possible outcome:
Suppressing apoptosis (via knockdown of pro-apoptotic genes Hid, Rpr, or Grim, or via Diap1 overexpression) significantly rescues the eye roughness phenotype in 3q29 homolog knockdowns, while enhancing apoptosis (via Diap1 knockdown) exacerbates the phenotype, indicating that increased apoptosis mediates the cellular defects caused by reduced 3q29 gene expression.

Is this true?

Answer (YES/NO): NO